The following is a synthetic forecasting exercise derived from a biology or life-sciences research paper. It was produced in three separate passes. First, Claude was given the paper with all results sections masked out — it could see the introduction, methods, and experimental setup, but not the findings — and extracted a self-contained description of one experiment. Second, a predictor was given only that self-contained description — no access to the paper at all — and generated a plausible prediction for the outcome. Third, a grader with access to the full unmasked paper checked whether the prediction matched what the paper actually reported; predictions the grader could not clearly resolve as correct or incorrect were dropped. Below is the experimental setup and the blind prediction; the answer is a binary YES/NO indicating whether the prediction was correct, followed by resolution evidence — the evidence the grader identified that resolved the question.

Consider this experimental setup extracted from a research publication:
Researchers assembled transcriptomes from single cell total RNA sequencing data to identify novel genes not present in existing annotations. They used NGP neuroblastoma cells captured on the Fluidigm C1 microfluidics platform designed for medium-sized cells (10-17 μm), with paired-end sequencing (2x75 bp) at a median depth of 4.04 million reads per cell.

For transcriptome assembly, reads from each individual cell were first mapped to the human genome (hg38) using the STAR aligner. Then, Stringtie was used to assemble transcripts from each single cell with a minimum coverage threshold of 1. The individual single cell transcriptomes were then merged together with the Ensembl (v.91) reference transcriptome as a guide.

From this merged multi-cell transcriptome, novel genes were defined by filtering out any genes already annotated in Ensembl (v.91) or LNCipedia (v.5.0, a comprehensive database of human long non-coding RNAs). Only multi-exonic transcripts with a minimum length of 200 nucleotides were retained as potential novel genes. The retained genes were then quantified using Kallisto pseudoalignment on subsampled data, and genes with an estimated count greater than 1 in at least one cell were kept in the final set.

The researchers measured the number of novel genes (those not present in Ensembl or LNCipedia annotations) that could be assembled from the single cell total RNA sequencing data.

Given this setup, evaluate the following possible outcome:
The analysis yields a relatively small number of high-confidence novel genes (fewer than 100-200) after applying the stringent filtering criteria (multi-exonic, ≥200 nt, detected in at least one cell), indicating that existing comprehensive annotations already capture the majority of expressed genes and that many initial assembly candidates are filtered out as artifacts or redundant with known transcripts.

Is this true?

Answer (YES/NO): NO